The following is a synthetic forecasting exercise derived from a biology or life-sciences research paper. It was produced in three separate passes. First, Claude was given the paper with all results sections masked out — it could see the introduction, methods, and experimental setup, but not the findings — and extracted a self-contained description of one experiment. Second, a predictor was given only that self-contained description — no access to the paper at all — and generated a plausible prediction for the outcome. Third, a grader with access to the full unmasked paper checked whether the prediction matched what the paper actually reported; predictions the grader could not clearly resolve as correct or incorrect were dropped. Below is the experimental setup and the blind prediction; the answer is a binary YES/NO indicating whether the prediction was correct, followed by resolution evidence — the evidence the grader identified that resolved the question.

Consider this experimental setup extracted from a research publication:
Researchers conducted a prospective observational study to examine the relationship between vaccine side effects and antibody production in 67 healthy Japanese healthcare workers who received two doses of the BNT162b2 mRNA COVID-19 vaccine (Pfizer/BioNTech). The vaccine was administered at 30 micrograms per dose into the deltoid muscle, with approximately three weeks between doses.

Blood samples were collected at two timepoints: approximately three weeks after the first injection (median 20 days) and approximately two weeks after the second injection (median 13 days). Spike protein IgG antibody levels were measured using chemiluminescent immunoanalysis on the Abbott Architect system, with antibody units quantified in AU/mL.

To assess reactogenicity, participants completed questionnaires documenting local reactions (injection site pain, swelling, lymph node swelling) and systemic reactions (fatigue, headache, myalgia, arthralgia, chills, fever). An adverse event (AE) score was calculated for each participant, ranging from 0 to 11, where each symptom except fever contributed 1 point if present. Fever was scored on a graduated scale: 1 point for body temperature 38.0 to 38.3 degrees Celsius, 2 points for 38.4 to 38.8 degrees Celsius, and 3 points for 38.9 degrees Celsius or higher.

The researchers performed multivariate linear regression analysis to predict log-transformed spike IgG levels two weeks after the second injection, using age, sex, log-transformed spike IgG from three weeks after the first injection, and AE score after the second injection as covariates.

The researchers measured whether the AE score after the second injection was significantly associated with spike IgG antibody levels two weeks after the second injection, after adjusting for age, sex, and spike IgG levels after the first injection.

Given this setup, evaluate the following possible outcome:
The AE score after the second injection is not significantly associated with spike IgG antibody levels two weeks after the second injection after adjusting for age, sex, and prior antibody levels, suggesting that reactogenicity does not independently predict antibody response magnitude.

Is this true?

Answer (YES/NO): YES